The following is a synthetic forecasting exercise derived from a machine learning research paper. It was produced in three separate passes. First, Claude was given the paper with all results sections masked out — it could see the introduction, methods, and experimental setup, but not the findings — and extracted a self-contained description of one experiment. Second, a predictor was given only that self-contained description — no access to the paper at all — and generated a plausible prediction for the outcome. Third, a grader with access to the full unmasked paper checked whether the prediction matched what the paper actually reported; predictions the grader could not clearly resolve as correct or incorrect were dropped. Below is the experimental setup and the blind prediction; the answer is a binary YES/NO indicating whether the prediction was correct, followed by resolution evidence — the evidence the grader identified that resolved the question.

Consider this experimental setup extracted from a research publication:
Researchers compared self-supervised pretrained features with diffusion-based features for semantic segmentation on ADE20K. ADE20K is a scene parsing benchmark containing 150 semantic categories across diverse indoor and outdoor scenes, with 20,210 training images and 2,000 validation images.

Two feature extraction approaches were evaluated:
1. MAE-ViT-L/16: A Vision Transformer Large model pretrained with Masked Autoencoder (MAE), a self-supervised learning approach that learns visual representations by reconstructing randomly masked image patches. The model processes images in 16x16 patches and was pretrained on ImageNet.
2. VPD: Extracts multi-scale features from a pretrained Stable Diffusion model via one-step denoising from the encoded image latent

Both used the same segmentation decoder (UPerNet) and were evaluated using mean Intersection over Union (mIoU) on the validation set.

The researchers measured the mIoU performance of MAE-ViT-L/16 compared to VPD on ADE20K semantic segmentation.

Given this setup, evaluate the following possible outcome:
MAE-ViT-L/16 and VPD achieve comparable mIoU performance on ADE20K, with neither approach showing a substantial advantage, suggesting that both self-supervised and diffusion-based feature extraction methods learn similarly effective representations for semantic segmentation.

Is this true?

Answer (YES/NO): YES